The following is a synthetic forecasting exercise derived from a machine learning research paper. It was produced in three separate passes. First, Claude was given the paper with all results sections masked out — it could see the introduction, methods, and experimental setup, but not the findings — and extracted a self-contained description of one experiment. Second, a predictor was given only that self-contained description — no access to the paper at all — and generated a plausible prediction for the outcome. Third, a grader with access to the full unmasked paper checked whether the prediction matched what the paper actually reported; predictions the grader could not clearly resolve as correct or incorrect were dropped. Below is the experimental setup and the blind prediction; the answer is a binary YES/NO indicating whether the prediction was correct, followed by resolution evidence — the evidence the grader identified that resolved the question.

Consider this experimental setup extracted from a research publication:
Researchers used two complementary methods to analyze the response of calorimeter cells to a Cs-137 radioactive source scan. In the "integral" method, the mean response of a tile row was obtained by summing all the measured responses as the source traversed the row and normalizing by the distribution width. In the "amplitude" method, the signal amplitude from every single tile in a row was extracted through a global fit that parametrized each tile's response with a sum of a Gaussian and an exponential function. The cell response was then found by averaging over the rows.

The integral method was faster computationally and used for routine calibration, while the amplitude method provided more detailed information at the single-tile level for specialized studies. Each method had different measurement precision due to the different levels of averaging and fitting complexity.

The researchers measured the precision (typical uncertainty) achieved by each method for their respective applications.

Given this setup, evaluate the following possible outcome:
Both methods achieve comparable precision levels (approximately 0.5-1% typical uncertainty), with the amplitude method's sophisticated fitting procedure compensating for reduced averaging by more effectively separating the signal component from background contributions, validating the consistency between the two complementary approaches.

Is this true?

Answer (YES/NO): NO